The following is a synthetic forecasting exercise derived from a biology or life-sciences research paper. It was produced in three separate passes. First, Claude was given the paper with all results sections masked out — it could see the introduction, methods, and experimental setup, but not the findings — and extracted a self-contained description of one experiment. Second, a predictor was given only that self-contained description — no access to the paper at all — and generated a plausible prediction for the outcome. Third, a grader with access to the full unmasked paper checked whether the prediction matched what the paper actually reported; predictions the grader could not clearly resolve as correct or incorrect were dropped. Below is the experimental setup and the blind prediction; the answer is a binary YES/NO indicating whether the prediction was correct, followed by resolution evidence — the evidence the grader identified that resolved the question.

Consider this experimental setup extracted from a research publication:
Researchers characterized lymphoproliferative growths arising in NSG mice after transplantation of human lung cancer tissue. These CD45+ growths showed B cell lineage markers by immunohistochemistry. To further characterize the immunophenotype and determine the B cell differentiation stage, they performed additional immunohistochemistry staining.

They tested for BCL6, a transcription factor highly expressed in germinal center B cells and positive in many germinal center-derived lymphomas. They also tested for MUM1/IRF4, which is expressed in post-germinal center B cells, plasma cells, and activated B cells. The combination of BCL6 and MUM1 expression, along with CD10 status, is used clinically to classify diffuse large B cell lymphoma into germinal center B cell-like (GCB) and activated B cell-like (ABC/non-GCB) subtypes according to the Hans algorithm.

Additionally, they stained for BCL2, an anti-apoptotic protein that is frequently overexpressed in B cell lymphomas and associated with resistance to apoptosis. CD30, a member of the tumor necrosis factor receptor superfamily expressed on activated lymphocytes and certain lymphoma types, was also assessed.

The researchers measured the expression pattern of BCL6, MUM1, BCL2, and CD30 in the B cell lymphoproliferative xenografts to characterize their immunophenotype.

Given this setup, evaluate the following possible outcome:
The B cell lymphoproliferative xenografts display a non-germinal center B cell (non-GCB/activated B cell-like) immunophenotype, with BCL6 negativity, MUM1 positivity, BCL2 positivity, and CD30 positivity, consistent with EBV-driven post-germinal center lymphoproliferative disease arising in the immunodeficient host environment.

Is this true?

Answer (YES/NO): YES